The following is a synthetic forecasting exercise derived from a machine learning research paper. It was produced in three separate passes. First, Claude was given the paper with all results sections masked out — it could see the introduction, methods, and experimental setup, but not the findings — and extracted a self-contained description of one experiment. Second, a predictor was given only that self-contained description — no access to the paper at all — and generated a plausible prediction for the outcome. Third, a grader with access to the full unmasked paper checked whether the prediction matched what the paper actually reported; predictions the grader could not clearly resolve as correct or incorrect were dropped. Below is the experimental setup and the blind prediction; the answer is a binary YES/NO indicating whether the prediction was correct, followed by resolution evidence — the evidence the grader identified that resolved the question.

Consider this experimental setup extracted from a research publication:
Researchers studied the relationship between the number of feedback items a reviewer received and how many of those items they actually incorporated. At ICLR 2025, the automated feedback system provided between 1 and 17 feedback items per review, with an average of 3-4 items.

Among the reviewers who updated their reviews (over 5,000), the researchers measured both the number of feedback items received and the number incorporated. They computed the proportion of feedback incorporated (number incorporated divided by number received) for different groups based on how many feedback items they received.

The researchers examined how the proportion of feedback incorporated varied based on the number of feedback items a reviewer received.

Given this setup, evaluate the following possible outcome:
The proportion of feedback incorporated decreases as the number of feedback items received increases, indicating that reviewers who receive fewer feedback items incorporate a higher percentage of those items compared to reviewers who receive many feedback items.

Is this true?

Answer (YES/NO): YES